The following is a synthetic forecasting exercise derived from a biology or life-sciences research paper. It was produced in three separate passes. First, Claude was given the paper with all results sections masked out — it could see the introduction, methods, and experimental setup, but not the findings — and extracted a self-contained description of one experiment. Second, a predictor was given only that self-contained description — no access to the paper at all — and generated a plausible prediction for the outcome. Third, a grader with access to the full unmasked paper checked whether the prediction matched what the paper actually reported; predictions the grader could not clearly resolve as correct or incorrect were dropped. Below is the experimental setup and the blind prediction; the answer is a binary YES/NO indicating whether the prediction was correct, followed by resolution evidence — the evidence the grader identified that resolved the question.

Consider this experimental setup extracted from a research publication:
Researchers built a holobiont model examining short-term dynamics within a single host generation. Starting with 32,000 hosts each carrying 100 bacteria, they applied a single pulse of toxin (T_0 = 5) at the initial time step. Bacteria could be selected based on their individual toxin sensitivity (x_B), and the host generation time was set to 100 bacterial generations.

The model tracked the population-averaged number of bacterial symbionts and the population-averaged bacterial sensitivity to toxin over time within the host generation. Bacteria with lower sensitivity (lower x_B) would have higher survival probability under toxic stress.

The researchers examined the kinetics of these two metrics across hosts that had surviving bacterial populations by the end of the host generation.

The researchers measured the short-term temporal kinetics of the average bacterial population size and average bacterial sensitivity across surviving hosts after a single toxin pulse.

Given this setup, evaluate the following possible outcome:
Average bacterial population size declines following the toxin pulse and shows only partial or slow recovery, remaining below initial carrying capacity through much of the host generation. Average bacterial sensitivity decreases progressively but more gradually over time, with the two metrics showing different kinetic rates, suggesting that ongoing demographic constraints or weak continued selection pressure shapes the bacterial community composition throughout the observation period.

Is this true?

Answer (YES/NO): NO